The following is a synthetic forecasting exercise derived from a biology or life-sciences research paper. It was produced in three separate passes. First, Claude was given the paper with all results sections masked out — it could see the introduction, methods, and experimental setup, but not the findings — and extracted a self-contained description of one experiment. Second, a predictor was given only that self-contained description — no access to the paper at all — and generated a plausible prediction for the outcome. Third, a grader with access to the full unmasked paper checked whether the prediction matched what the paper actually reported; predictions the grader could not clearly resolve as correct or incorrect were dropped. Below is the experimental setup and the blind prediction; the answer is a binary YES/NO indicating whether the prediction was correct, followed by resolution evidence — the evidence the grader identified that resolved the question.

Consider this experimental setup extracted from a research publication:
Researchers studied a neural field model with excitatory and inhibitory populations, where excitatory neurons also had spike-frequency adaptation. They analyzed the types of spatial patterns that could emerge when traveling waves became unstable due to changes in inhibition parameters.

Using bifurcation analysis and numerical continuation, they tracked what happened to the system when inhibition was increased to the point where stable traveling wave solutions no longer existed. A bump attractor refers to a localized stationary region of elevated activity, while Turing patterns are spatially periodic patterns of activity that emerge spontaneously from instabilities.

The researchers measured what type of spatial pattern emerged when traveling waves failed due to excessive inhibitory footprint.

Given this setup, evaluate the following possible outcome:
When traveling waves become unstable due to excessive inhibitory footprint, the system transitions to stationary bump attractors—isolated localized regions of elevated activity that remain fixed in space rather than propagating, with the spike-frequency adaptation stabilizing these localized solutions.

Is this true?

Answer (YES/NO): NO